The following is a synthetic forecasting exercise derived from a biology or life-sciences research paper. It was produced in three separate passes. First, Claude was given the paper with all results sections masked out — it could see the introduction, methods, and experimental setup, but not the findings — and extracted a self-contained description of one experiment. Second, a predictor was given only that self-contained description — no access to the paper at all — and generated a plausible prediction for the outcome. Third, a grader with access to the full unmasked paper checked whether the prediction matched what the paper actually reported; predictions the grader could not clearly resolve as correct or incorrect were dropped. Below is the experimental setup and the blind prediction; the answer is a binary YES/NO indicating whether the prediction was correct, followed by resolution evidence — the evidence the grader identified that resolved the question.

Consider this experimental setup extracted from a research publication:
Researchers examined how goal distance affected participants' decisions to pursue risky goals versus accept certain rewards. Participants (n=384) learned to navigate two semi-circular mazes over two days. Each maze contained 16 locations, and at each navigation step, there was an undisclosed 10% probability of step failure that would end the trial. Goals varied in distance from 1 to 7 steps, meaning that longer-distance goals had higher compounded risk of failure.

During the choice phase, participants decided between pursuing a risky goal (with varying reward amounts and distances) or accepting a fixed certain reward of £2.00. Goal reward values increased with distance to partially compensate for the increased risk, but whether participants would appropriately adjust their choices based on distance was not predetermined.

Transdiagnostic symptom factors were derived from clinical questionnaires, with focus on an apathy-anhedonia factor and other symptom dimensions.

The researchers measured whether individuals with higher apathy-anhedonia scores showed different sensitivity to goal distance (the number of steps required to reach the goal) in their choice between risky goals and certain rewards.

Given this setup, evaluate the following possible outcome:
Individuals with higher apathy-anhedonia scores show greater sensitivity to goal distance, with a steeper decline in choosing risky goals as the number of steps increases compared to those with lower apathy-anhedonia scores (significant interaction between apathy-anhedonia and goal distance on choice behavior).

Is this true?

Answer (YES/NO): NO